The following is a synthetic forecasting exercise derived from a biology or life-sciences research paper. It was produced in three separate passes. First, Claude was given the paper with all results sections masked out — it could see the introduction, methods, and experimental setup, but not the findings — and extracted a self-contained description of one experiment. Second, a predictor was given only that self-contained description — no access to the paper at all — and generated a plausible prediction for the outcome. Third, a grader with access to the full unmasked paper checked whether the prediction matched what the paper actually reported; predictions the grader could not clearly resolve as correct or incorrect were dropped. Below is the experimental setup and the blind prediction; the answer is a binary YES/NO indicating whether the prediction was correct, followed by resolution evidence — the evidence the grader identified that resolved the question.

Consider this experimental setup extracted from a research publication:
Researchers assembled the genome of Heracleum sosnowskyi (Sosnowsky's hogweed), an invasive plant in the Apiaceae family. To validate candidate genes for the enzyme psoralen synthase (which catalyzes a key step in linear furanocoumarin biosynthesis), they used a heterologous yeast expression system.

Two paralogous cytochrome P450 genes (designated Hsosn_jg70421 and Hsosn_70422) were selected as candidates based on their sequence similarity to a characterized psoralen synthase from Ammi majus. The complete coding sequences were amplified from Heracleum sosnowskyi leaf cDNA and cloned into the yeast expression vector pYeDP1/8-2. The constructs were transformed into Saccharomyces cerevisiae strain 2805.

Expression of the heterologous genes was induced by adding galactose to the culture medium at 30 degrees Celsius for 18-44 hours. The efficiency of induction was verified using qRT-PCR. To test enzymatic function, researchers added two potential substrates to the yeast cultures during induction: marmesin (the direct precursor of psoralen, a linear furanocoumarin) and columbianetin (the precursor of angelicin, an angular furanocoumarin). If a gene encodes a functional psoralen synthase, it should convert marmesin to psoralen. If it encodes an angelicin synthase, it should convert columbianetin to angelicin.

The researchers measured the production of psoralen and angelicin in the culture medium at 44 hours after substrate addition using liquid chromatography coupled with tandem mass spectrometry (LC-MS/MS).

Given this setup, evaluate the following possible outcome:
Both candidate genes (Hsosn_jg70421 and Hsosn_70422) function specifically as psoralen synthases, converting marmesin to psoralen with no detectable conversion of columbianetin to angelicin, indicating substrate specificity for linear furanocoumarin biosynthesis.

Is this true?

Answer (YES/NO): NO